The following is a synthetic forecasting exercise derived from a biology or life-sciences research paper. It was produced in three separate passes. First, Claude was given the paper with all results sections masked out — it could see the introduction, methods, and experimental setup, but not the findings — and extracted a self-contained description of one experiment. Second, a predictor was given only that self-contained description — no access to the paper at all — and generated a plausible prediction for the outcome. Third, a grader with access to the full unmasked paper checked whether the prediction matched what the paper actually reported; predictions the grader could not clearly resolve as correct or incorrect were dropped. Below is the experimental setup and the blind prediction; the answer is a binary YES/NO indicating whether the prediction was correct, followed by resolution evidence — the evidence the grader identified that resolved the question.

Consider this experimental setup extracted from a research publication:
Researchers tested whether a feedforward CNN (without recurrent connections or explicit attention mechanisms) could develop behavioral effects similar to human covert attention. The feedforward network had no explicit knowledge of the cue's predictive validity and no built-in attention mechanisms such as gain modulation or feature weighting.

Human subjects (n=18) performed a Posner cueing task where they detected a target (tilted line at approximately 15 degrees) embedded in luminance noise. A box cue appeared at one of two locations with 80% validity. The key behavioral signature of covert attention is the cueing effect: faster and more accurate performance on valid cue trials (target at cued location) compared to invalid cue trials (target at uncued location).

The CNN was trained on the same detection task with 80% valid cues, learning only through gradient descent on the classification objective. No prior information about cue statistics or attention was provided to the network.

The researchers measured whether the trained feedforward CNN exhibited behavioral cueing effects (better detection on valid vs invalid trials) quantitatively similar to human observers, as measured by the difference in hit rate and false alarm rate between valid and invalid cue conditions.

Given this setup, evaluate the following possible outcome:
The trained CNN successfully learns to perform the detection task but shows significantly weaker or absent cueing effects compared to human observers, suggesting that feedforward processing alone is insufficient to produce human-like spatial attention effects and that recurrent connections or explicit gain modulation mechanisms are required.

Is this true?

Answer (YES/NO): NO